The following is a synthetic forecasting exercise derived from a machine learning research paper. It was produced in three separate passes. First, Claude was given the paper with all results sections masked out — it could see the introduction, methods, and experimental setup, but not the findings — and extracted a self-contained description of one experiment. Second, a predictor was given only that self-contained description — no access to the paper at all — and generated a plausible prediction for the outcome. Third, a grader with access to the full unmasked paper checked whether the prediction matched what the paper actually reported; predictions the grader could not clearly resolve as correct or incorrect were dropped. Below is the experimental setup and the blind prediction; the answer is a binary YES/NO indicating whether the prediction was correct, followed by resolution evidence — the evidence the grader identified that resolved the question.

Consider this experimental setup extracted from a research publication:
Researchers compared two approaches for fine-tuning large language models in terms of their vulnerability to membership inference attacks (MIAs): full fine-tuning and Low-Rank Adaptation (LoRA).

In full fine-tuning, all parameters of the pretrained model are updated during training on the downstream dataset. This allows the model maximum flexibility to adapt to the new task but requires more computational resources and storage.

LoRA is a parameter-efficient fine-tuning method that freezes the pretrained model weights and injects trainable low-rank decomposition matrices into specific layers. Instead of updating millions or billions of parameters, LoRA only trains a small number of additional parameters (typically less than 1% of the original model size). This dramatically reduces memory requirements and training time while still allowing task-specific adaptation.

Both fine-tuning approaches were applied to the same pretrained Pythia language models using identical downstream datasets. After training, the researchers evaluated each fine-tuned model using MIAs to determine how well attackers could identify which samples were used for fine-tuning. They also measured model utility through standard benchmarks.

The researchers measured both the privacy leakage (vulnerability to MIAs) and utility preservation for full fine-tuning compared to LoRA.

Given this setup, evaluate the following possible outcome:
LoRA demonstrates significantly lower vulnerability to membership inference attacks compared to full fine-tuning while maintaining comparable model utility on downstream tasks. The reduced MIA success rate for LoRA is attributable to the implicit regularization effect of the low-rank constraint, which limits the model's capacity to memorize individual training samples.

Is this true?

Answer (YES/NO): NO